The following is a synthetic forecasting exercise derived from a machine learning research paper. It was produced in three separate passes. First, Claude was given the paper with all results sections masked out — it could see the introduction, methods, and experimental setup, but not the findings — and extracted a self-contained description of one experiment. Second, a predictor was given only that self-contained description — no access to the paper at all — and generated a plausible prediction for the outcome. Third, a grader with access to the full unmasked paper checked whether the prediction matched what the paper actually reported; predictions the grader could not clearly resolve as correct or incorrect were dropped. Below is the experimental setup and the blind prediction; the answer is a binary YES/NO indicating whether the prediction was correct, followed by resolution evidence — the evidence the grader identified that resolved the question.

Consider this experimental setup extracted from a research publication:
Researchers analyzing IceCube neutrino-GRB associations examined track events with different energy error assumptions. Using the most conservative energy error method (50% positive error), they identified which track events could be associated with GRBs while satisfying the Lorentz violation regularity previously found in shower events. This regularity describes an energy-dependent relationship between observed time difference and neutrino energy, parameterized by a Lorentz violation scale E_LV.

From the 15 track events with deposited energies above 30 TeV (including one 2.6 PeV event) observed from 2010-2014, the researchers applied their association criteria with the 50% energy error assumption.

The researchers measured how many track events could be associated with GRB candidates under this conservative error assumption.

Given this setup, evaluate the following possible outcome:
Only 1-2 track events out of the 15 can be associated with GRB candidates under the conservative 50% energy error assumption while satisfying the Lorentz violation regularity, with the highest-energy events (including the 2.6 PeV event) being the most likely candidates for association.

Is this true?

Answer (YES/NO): NO